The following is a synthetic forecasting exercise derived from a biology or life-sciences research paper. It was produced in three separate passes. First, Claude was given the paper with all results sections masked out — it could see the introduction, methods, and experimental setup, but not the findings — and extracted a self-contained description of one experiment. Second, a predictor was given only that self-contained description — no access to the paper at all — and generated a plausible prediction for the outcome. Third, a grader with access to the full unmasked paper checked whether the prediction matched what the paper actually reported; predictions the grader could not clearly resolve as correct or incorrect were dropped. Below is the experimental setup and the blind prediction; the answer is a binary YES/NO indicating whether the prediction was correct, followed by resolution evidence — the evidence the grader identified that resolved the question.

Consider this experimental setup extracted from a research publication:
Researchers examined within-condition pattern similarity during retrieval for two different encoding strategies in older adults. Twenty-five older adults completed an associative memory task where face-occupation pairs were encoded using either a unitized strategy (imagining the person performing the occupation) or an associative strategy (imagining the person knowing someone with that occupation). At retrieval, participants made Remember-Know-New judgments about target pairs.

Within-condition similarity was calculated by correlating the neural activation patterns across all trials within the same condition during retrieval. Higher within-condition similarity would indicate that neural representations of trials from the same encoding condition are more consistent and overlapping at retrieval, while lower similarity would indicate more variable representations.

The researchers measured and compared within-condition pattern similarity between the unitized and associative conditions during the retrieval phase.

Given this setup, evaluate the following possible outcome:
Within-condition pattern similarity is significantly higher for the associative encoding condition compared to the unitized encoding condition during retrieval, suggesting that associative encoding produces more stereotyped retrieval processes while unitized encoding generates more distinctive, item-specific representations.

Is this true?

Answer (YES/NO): NO